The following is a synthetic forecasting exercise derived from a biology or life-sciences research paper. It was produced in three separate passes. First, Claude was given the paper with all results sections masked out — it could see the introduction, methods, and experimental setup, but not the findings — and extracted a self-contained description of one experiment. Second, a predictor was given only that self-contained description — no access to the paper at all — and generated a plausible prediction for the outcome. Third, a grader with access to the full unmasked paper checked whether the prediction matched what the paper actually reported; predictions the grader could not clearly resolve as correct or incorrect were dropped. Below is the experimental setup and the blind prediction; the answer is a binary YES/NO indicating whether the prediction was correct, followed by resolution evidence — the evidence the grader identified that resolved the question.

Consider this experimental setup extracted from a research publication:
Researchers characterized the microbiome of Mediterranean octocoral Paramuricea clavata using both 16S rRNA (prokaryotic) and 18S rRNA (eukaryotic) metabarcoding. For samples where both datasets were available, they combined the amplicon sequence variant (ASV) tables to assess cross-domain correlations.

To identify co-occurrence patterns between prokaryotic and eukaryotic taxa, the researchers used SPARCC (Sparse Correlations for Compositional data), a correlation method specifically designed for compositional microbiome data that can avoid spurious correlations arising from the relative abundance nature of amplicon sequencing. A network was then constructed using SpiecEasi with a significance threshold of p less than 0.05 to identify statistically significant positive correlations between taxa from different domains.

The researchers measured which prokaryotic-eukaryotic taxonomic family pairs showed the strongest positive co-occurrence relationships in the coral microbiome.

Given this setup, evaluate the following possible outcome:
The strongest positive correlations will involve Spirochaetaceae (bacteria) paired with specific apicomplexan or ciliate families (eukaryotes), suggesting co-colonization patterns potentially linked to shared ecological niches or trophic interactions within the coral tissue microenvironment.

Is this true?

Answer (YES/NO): NO